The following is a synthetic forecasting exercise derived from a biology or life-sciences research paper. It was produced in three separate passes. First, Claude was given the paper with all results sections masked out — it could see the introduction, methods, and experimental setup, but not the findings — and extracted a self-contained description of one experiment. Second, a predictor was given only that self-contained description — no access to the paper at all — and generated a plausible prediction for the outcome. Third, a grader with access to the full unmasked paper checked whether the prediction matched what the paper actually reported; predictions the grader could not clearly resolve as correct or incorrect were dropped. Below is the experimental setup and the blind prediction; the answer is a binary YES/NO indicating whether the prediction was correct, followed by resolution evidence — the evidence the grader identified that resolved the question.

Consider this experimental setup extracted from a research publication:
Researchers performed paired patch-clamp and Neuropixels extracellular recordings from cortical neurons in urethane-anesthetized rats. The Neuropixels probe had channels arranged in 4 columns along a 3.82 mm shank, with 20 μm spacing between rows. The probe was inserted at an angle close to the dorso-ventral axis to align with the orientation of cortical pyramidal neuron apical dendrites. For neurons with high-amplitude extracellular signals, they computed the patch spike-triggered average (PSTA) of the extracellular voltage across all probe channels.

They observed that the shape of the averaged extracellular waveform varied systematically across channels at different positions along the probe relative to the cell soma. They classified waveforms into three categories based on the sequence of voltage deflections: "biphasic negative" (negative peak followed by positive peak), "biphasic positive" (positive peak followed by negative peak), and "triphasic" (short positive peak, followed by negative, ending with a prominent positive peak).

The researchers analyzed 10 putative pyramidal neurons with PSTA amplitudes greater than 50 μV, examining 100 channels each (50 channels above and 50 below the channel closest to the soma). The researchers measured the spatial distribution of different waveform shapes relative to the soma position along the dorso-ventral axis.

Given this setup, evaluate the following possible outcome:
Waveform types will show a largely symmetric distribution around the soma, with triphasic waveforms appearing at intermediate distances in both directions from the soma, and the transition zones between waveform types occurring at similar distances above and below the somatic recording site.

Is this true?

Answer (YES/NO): NO